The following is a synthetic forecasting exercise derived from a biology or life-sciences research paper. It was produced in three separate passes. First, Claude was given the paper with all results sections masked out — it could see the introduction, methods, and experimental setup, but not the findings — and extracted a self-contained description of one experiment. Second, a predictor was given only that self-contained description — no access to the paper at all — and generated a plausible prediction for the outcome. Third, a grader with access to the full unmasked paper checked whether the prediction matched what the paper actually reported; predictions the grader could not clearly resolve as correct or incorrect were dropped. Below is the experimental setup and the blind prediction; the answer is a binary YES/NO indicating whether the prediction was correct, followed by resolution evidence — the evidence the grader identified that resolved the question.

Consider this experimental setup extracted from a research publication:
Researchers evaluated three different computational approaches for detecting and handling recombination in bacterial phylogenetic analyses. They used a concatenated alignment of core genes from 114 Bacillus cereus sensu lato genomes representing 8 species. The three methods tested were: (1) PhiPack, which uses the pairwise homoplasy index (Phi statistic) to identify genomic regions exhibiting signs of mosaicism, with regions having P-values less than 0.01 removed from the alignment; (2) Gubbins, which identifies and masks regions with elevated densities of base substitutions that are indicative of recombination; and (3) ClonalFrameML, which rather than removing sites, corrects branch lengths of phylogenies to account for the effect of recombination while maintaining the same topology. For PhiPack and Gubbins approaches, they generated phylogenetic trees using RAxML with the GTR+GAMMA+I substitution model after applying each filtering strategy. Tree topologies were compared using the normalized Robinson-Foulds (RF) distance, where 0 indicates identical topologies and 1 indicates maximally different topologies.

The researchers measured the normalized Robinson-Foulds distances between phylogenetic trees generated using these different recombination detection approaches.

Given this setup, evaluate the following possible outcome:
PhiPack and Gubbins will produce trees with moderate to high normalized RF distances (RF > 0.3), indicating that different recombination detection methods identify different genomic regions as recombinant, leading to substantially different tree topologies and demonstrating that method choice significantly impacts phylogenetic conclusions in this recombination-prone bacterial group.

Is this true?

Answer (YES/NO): NO